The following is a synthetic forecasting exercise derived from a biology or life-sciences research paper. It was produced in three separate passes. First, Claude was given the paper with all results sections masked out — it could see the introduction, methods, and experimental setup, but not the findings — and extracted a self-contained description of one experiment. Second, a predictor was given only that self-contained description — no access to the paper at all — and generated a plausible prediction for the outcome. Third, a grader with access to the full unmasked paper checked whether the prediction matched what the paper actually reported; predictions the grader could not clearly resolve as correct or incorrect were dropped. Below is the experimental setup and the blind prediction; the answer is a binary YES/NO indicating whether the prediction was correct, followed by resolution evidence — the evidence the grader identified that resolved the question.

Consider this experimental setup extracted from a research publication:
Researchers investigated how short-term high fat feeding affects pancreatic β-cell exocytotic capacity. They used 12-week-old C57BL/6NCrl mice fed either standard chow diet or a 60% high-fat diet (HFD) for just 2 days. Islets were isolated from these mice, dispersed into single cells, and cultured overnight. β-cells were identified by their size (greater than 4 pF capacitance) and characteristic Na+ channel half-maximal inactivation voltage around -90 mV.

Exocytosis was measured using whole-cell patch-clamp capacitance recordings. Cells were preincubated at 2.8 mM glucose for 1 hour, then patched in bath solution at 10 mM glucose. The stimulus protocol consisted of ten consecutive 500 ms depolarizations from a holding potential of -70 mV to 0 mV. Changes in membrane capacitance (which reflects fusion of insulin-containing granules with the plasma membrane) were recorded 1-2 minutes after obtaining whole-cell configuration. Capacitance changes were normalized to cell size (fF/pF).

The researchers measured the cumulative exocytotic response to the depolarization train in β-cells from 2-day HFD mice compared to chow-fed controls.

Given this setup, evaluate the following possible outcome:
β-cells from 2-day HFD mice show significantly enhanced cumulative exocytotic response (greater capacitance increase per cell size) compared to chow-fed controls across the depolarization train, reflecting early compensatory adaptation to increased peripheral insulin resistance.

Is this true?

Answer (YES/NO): NO